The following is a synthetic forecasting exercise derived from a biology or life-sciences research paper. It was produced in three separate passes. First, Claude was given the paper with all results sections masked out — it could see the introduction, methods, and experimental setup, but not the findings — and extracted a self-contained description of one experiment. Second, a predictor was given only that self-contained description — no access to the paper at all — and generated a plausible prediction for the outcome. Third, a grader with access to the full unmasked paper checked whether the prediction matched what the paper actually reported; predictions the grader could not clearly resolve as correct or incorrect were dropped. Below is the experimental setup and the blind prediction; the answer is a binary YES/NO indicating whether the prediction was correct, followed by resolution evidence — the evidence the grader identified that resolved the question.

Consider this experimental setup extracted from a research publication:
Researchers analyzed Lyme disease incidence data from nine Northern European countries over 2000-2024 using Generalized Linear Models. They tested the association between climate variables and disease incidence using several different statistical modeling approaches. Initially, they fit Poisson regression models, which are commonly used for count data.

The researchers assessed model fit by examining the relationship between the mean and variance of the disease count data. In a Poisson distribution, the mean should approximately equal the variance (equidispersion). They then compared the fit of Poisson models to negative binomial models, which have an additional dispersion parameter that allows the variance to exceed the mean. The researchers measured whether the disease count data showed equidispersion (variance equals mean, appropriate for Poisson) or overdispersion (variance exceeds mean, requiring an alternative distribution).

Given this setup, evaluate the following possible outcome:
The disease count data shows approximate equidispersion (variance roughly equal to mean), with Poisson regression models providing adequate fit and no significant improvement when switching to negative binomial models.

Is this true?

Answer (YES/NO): NO